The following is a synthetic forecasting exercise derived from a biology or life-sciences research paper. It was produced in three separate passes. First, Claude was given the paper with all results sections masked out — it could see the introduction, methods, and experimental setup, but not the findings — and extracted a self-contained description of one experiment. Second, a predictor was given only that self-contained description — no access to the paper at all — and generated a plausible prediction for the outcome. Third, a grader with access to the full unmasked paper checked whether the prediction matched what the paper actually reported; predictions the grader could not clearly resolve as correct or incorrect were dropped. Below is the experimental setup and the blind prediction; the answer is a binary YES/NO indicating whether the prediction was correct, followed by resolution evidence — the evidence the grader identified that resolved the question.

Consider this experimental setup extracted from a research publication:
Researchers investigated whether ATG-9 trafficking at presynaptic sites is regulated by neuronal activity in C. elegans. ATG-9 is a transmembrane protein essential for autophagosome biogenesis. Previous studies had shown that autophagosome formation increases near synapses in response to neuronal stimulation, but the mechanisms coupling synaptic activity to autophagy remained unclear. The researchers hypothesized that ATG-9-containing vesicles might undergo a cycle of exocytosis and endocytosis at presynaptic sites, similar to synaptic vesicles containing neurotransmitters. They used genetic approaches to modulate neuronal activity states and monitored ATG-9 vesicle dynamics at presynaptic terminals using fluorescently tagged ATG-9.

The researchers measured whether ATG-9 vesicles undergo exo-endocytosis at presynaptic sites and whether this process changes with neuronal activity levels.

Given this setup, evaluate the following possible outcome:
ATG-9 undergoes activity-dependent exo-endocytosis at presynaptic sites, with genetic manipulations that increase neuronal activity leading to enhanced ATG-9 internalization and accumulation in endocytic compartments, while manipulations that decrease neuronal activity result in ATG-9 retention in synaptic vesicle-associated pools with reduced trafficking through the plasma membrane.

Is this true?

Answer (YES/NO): NO